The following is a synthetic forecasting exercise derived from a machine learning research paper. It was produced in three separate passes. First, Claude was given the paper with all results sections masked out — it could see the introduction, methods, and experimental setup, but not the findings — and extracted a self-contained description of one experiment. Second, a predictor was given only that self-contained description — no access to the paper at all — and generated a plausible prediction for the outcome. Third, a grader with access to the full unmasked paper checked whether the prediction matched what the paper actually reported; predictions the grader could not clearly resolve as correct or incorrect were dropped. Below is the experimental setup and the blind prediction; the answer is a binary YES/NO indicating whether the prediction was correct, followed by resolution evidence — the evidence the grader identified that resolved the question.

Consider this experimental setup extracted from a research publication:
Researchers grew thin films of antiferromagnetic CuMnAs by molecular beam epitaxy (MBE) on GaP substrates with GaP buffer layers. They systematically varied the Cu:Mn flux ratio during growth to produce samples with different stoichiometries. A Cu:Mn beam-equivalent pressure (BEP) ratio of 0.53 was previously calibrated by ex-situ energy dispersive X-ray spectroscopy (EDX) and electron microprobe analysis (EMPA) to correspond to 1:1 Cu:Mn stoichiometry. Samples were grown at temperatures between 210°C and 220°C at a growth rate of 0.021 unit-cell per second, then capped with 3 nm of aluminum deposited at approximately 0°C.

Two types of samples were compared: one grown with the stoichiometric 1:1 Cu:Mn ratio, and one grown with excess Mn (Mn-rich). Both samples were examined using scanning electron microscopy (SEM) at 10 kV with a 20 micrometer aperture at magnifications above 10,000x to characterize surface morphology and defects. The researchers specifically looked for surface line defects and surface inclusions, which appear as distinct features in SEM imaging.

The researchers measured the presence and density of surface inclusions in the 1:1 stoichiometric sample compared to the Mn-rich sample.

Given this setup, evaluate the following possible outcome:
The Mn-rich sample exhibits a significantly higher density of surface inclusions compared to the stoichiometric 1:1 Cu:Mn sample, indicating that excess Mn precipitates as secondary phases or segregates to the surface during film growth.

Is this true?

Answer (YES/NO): YES